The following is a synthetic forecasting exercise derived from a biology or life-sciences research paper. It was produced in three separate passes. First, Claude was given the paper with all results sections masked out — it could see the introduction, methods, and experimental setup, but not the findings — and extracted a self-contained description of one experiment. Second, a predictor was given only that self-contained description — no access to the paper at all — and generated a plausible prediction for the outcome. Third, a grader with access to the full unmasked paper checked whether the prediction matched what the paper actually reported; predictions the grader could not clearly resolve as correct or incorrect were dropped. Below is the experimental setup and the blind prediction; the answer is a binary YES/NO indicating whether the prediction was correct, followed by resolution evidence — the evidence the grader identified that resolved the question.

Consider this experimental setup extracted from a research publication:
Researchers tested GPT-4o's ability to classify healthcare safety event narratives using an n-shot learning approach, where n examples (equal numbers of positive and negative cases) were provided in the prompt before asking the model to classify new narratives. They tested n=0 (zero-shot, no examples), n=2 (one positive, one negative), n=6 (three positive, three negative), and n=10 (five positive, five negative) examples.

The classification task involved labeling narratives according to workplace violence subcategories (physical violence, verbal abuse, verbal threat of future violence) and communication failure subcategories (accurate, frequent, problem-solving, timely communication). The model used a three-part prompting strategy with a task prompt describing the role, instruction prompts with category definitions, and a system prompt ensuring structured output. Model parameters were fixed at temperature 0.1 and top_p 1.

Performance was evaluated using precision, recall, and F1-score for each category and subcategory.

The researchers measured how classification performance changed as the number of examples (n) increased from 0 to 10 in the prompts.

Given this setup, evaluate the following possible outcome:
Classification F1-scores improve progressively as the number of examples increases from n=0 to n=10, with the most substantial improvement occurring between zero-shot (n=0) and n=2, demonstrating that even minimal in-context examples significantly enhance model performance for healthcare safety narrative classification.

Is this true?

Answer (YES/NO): NO